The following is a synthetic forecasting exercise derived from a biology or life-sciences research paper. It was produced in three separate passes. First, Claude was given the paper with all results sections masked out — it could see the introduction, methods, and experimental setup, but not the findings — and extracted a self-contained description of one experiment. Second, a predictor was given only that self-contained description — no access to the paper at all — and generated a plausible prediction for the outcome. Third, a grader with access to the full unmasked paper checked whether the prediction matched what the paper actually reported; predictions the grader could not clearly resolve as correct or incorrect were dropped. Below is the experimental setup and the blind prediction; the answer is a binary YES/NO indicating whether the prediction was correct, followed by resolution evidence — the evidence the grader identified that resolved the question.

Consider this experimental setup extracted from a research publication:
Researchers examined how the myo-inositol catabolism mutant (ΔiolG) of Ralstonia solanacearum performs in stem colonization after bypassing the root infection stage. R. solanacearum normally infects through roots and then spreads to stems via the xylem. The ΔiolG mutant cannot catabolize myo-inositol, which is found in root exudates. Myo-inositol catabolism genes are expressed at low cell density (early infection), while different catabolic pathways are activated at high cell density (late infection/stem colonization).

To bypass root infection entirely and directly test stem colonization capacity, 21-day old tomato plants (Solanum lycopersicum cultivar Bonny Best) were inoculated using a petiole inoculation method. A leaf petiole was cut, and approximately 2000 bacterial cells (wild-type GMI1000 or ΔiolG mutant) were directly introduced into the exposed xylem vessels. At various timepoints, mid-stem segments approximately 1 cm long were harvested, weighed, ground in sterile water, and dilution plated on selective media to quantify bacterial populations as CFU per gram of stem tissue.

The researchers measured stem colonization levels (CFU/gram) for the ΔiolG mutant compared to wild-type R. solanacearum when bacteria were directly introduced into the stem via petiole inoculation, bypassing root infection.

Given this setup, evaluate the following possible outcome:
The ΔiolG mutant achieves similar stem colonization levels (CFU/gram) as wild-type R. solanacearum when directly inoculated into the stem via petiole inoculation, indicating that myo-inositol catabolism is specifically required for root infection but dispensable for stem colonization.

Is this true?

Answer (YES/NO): YES